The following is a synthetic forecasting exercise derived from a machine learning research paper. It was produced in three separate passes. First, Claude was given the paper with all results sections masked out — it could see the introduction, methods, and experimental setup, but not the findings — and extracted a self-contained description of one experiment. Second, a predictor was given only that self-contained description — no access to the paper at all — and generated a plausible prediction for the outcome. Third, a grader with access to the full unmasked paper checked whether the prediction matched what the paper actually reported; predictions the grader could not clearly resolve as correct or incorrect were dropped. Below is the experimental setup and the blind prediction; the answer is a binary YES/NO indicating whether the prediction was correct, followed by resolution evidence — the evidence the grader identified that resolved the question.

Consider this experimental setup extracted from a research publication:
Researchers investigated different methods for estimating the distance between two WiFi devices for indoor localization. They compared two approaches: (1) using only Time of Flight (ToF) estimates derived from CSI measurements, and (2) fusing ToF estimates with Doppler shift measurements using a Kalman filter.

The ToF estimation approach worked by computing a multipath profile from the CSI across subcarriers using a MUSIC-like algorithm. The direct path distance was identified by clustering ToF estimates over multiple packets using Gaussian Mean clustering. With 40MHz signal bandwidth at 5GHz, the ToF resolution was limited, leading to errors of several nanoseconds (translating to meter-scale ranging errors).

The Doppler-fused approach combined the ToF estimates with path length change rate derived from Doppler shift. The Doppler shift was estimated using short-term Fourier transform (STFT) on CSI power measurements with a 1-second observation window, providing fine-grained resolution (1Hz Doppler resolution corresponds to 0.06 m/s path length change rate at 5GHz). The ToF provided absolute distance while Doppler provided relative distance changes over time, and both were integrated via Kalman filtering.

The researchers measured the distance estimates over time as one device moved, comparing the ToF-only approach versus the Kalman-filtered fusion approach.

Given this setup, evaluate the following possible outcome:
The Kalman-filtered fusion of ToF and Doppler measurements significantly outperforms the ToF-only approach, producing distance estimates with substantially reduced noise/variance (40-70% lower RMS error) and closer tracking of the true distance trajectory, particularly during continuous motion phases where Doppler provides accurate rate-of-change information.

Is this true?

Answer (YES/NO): NO